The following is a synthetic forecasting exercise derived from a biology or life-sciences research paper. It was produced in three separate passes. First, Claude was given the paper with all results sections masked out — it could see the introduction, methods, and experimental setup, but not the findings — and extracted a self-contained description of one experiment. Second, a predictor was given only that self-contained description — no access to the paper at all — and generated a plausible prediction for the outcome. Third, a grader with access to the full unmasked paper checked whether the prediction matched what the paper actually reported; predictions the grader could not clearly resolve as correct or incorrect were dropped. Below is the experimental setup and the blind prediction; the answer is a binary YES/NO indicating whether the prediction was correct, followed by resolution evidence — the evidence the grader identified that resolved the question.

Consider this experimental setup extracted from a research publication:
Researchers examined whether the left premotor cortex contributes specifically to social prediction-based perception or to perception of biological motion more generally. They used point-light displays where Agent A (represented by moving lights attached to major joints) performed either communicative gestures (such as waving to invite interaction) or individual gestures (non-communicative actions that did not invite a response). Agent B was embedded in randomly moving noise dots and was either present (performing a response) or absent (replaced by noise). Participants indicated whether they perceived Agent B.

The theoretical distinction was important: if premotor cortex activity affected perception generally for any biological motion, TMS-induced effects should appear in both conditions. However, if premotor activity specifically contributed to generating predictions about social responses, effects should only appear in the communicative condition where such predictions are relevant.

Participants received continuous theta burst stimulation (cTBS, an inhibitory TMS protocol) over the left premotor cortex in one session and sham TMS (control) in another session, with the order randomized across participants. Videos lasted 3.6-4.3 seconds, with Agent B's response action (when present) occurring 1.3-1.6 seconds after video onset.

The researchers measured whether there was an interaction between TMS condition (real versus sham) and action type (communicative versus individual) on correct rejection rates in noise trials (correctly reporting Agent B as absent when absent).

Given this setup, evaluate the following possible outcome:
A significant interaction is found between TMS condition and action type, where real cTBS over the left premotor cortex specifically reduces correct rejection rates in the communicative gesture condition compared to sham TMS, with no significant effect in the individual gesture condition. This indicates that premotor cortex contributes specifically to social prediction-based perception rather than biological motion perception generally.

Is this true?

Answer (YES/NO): NO